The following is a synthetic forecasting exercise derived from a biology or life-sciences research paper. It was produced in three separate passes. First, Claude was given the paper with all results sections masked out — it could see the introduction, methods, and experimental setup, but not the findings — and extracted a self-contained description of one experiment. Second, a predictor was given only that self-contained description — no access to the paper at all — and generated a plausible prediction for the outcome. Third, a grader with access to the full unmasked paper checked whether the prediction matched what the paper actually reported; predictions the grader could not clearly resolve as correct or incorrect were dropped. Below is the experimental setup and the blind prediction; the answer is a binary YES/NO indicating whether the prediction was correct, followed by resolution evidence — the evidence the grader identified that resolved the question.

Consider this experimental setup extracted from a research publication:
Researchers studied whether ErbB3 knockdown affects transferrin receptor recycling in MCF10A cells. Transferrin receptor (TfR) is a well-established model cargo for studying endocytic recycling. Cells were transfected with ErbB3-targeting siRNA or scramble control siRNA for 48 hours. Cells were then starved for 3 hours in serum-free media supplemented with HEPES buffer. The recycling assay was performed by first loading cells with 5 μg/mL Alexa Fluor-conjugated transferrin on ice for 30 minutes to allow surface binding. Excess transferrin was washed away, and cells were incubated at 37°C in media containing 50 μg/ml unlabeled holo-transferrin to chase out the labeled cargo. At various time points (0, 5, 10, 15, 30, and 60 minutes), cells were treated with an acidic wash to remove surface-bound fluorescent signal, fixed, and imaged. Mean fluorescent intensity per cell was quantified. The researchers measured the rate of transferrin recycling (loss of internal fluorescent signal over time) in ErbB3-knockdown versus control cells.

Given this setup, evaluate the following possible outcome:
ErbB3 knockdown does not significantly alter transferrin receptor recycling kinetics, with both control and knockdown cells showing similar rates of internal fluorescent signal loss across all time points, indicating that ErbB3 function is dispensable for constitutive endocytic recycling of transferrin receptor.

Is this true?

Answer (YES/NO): NO